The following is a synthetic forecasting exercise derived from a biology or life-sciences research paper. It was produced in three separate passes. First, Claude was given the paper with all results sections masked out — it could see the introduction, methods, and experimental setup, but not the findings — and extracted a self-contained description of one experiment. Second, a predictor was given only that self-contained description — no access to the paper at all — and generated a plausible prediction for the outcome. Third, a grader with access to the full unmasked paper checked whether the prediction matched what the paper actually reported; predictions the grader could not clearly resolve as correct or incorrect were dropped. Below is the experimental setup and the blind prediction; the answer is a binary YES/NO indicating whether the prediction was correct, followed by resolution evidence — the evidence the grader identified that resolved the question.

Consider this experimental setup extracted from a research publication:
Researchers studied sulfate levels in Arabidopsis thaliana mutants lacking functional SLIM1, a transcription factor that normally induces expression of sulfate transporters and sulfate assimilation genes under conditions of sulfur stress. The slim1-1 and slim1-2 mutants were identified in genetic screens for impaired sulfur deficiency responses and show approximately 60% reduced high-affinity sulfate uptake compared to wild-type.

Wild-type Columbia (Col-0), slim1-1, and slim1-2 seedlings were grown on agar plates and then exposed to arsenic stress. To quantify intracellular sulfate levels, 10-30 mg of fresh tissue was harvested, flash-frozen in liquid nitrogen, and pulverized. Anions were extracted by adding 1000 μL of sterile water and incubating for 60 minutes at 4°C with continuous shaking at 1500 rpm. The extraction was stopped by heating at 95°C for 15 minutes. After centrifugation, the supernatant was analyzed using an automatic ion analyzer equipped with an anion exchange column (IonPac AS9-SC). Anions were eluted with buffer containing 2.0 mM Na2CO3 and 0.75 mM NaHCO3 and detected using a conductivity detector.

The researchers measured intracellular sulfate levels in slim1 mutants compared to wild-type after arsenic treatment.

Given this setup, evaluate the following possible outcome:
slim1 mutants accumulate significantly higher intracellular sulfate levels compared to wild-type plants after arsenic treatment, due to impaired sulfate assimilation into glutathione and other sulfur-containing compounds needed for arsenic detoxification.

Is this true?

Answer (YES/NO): NO